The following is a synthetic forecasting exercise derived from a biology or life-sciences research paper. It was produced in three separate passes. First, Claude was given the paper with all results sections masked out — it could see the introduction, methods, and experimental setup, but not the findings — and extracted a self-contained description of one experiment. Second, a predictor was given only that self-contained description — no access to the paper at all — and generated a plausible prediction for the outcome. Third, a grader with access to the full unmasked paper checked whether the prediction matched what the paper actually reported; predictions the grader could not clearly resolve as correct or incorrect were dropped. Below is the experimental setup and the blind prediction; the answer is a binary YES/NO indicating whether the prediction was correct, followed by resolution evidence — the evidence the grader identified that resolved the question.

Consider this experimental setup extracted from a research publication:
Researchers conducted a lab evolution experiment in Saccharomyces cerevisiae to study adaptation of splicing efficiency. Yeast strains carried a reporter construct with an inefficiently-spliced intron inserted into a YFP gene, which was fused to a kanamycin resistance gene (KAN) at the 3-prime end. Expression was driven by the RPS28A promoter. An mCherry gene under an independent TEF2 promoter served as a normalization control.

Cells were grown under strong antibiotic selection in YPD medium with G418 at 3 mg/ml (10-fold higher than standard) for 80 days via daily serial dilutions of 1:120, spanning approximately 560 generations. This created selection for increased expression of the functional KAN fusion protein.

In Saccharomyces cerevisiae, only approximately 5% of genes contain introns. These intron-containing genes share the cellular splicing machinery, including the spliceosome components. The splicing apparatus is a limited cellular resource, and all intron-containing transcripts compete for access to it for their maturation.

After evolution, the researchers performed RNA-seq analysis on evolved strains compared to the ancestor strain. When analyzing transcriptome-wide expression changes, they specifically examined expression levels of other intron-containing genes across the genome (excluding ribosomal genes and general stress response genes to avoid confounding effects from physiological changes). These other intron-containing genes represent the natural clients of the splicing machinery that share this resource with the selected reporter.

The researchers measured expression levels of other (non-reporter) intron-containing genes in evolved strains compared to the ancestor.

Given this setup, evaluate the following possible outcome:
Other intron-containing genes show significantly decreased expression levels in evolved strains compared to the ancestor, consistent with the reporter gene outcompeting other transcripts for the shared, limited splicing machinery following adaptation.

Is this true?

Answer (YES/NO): YES